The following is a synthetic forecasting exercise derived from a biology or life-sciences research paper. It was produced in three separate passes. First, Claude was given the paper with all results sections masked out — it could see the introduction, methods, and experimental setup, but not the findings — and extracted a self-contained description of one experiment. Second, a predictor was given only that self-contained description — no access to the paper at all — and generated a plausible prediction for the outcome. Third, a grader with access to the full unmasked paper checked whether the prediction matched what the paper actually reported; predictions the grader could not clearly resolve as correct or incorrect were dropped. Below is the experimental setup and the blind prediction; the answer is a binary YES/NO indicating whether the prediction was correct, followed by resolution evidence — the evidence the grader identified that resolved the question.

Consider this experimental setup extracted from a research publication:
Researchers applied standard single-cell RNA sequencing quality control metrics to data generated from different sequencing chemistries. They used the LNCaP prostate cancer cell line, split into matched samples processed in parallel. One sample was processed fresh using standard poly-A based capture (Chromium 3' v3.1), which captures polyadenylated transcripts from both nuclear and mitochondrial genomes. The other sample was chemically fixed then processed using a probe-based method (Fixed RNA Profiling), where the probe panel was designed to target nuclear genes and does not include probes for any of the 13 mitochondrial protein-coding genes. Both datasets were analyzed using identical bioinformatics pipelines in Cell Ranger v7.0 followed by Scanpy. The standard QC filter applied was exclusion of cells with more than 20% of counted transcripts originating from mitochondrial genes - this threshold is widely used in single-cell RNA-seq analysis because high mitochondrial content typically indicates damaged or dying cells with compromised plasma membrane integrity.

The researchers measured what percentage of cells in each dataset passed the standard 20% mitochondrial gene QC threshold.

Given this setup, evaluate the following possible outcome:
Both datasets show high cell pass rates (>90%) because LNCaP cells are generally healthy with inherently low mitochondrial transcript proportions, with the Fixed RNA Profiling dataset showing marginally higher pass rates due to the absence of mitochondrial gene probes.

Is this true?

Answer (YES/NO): NO